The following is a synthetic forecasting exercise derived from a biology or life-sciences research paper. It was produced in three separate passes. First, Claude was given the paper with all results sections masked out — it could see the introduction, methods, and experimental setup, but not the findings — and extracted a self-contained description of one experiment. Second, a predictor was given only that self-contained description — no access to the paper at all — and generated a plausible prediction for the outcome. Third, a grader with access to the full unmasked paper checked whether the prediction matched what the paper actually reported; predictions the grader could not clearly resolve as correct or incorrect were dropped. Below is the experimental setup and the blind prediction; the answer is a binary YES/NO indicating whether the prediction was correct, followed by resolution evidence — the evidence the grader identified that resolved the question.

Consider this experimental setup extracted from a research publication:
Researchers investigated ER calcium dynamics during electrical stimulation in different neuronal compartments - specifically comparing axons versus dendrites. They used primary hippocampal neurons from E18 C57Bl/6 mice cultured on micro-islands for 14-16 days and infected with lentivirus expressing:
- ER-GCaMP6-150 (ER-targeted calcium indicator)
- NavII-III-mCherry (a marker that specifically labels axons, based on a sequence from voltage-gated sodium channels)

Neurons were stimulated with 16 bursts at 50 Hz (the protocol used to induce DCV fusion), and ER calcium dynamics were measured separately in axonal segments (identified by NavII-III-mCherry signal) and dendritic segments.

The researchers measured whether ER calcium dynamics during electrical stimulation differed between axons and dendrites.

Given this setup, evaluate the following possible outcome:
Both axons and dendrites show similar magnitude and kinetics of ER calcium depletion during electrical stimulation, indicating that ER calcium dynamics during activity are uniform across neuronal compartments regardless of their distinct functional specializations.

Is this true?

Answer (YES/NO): NO